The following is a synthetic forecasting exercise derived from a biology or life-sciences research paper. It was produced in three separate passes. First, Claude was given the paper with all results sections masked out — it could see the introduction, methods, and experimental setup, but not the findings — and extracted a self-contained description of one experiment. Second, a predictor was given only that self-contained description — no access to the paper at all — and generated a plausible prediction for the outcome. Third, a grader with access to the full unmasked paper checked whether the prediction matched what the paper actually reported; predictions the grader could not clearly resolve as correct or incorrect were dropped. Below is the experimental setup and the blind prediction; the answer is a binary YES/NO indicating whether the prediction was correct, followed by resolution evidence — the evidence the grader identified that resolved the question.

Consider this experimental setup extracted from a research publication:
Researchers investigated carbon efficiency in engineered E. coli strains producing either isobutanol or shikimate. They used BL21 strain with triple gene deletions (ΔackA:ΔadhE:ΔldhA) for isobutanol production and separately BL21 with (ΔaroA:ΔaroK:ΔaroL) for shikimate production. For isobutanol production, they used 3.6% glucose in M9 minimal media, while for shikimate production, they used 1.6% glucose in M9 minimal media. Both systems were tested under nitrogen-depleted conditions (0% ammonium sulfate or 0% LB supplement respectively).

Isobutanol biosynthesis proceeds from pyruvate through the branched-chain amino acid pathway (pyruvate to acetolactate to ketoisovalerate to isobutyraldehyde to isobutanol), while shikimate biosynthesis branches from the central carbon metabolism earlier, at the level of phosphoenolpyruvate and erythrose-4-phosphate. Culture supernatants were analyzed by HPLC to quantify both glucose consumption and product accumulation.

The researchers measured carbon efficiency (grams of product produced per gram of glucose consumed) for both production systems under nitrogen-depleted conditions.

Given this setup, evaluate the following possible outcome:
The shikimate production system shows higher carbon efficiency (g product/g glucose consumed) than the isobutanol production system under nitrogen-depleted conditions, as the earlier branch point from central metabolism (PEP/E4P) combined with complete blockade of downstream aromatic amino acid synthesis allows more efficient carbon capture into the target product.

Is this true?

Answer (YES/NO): NO